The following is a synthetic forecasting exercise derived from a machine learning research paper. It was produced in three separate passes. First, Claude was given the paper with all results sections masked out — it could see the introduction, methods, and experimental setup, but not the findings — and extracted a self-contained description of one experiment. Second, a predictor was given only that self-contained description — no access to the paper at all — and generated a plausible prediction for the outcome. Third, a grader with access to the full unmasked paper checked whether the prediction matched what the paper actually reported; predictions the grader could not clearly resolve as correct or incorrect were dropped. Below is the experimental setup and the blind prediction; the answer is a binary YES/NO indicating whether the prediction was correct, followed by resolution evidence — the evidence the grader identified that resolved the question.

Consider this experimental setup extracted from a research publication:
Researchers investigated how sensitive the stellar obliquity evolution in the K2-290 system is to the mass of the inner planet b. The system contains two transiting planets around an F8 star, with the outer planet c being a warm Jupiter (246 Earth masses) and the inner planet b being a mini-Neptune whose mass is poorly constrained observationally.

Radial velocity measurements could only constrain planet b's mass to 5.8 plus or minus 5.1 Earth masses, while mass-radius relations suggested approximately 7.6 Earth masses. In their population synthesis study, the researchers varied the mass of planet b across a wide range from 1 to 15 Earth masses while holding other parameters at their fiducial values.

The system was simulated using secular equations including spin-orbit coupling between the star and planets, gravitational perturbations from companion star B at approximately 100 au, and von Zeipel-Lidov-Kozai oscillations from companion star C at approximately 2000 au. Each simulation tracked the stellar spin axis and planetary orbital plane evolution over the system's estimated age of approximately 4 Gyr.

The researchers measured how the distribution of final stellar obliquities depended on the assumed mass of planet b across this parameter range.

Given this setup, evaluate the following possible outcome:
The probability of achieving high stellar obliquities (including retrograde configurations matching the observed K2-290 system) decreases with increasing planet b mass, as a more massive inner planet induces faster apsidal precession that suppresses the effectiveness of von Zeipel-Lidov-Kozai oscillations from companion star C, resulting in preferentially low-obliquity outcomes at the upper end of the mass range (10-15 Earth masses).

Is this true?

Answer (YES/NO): NO